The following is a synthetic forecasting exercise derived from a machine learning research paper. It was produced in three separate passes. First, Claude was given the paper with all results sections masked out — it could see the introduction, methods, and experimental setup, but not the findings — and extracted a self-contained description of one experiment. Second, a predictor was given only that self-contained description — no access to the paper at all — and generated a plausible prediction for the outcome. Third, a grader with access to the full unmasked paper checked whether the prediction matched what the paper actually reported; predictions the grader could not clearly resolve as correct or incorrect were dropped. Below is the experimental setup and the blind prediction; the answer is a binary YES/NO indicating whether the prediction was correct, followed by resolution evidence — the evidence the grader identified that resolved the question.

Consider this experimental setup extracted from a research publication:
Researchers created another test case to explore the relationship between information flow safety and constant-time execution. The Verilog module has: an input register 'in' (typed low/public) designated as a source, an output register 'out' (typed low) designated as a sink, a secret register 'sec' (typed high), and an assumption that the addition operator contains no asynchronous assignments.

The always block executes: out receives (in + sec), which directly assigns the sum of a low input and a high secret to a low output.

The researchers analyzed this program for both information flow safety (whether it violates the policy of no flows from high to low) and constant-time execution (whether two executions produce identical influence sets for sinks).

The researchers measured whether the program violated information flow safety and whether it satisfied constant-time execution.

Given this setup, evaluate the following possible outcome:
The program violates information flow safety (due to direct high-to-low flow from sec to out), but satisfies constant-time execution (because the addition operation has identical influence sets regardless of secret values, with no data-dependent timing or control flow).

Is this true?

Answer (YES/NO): YES